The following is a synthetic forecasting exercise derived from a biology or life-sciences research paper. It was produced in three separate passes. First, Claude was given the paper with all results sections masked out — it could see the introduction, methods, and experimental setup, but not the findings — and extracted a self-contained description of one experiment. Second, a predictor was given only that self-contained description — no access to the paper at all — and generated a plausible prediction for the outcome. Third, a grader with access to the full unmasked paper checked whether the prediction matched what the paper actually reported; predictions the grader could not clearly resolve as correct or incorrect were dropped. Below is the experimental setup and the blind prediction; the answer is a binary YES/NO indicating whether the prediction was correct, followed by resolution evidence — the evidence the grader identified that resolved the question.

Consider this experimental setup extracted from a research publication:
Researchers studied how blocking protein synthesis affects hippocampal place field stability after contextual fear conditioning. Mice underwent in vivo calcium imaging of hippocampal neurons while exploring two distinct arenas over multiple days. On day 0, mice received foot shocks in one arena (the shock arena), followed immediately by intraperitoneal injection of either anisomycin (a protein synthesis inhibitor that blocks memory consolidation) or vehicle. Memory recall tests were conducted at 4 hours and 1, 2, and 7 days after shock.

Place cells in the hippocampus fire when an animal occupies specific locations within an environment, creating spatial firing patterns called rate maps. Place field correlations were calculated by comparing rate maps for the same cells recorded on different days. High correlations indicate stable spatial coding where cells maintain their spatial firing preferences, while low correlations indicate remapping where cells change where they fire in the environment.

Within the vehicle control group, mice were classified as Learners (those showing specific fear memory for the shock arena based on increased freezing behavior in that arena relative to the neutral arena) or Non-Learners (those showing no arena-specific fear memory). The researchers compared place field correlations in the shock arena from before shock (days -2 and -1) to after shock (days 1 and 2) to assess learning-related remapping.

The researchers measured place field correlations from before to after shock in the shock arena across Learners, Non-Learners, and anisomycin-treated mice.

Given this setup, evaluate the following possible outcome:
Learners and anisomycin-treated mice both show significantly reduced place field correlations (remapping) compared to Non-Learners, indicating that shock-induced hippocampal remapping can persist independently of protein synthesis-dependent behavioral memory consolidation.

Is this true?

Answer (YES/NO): NO